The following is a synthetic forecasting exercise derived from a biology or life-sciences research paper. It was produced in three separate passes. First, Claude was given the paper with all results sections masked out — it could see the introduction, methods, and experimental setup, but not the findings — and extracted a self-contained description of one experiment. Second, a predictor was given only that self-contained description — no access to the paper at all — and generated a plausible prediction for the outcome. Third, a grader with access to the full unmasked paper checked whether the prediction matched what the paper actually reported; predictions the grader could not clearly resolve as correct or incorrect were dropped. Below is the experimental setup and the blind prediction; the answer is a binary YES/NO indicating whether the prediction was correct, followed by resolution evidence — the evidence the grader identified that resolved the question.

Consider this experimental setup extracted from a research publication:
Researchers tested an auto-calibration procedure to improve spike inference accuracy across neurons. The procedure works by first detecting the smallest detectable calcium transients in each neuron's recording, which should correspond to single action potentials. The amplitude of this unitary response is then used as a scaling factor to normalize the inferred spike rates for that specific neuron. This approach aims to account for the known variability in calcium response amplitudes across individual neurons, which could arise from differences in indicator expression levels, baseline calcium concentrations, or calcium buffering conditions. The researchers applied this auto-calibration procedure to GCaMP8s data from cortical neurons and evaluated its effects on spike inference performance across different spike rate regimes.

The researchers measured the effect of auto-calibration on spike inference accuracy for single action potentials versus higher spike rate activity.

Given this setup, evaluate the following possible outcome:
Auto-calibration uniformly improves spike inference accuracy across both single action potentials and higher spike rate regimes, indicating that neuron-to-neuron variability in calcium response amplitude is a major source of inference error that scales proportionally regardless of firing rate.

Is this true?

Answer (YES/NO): NO